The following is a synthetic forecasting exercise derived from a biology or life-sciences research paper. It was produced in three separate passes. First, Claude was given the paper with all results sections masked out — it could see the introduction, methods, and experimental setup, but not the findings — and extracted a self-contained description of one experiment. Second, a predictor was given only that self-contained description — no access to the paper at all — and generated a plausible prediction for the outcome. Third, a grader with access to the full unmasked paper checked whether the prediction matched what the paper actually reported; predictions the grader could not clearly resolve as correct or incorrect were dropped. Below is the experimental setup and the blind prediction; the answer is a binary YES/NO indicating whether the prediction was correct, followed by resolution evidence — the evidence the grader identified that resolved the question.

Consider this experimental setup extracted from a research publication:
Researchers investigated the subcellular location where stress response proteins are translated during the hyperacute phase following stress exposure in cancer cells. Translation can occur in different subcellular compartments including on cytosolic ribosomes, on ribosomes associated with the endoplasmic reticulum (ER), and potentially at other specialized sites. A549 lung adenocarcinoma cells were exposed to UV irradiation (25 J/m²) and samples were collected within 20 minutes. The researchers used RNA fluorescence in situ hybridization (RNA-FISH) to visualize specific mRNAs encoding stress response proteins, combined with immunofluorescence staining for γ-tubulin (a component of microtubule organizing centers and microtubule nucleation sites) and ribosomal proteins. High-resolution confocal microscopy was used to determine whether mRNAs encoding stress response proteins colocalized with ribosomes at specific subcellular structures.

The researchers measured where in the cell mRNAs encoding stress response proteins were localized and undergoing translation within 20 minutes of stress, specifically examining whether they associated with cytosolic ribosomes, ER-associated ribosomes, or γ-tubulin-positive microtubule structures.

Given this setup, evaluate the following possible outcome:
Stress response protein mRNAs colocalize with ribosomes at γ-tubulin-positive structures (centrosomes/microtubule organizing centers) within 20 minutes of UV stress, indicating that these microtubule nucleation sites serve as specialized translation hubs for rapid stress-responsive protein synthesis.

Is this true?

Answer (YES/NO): YES